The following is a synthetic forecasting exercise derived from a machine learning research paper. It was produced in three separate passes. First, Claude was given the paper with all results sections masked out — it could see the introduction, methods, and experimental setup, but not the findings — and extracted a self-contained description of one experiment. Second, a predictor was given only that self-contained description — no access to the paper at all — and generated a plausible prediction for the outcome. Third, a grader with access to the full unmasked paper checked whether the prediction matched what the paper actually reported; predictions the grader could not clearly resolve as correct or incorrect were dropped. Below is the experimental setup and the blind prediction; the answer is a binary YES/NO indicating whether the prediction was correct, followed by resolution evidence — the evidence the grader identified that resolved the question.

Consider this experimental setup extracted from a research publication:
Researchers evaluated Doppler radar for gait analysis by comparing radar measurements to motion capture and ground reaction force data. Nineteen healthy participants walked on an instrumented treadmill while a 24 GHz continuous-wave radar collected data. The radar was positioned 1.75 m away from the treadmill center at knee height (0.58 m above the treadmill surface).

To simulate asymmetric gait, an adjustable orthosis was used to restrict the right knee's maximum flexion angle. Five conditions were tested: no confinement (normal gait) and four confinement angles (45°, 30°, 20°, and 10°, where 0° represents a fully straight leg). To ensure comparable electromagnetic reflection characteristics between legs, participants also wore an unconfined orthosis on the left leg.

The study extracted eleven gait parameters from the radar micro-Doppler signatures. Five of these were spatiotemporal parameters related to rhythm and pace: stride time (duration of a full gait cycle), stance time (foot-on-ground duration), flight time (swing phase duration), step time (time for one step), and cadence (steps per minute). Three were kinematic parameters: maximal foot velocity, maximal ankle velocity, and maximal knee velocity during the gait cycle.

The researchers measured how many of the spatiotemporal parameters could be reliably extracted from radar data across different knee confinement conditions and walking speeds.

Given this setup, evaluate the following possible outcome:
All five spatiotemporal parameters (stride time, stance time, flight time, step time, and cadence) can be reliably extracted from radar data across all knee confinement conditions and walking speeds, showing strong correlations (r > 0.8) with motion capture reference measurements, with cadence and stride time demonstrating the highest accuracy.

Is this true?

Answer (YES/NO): NO